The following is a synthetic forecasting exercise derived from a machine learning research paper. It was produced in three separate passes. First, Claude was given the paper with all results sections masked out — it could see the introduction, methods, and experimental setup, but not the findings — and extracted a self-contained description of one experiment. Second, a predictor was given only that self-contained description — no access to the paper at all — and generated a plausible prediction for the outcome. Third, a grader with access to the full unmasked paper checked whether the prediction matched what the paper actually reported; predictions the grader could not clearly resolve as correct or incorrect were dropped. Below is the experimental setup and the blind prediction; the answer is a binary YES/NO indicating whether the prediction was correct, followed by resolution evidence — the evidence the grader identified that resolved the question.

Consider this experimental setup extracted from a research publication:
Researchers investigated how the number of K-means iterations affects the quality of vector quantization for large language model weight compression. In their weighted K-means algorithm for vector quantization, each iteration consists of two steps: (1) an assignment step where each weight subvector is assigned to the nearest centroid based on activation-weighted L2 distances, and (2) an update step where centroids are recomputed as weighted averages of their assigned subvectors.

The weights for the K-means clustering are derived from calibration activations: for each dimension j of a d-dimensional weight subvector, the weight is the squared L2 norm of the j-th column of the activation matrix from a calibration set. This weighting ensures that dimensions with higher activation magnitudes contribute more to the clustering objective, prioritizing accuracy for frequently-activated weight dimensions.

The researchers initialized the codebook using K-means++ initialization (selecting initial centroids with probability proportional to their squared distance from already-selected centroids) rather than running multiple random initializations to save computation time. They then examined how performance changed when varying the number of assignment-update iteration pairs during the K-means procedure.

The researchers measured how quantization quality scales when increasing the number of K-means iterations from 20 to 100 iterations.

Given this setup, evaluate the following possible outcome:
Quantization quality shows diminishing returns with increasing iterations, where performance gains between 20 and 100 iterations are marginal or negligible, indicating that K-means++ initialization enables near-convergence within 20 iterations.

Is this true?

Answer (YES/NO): NO